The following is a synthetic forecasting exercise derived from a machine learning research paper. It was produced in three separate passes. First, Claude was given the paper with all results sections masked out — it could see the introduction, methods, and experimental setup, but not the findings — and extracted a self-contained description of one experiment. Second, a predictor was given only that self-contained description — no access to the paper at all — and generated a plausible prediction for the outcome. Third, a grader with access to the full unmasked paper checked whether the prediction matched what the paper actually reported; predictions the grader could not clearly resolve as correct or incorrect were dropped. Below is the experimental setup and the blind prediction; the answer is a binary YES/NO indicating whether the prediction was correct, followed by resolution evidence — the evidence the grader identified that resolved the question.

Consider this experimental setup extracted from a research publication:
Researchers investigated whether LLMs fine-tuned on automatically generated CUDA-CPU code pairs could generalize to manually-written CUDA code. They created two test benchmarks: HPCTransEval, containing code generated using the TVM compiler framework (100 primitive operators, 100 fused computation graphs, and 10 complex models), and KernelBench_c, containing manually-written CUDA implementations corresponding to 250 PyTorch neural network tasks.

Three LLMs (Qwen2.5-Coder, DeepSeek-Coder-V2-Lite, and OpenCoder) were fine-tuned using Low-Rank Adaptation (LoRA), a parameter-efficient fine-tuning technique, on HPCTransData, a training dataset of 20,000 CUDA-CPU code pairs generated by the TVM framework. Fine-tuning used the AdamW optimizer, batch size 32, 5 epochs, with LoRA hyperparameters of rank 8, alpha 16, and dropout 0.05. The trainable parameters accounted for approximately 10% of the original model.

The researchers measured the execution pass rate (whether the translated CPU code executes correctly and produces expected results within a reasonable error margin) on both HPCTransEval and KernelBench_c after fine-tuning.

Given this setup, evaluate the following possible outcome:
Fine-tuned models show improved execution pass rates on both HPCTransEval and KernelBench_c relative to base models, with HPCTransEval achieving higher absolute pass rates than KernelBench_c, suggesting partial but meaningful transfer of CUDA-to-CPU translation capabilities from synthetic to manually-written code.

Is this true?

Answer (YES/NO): YES